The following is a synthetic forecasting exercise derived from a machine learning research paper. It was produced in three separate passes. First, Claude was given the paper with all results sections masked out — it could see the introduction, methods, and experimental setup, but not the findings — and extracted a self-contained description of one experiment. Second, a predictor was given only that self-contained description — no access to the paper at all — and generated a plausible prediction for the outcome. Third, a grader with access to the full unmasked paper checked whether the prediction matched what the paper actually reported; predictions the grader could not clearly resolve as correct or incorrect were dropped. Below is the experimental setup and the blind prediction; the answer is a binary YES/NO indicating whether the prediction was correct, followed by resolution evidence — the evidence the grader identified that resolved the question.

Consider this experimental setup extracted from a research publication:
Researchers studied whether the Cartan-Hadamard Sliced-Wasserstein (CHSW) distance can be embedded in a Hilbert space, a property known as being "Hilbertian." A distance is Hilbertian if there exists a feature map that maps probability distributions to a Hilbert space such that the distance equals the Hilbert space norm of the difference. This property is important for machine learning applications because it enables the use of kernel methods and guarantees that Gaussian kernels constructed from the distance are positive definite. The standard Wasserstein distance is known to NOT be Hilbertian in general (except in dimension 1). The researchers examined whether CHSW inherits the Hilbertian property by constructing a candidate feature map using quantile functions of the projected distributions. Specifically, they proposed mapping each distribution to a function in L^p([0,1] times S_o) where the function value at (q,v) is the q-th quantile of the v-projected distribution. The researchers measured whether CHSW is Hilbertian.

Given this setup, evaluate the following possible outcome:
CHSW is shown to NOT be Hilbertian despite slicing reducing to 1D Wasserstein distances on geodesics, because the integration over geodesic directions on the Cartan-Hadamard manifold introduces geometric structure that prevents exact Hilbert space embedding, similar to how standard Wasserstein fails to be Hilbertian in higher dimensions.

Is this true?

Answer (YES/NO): NO